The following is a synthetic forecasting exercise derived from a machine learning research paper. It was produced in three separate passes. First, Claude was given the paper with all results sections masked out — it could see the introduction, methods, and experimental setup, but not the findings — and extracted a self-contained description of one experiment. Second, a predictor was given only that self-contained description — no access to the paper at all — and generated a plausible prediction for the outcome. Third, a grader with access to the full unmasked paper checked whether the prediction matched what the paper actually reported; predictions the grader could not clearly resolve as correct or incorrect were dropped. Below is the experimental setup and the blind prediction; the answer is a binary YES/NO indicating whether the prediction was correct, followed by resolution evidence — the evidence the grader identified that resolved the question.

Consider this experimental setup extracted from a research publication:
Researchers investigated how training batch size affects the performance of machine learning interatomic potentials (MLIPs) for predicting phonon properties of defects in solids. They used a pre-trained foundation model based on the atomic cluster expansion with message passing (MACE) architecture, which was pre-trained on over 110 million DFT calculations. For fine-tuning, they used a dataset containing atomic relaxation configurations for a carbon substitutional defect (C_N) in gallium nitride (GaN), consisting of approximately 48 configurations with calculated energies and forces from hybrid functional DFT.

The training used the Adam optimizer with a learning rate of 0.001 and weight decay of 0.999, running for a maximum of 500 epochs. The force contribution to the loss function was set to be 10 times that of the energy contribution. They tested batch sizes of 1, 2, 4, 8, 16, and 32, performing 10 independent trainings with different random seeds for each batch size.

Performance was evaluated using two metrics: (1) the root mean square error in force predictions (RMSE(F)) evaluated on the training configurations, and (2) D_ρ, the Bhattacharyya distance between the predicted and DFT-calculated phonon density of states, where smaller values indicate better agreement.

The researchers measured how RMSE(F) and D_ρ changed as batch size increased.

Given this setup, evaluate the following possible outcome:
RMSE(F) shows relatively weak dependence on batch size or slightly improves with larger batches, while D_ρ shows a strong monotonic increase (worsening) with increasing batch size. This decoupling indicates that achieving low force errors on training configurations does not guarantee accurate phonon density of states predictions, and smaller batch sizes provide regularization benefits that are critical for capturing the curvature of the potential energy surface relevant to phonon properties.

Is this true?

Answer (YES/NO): NO